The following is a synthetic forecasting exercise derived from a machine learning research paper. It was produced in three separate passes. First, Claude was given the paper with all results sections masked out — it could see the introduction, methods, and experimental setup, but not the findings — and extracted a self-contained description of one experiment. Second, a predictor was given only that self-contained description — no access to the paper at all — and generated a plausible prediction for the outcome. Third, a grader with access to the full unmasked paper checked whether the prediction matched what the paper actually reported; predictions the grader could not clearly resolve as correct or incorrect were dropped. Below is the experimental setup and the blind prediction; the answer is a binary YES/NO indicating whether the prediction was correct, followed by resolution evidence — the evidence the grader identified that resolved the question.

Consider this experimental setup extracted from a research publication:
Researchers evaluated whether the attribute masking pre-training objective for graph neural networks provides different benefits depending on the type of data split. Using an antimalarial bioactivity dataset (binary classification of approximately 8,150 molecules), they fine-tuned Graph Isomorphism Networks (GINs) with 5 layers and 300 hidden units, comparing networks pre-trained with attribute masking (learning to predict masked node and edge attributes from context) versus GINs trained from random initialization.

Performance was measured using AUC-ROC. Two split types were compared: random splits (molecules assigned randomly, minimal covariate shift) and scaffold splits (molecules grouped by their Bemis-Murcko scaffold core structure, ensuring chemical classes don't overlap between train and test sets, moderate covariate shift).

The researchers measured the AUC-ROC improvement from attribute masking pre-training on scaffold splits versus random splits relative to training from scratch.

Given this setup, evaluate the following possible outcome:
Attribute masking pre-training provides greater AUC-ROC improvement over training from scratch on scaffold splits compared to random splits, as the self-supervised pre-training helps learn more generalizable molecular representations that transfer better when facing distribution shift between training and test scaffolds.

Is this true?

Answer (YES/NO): YES